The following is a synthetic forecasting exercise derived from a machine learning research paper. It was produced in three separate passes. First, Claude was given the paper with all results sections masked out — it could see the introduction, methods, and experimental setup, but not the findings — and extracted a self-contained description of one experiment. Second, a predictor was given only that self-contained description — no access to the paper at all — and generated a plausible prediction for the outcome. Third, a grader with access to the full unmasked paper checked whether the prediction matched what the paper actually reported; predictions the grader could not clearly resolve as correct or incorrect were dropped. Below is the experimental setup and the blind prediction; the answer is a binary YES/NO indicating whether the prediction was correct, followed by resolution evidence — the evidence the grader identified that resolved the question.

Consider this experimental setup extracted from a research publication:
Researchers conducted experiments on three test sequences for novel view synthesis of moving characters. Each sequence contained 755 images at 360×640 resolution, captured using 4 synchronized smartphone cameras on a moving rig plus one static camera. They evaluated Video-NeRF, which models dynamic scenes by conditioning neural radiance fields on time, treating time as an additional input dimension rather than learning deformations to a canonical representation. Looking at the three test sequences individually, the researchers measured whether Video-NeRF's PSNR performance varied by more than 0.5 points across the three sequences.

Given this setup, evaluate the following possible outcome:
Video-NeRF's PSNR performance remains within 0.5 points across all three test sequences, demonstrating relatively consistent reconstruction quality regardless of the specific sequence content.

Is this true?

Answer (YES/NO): NO